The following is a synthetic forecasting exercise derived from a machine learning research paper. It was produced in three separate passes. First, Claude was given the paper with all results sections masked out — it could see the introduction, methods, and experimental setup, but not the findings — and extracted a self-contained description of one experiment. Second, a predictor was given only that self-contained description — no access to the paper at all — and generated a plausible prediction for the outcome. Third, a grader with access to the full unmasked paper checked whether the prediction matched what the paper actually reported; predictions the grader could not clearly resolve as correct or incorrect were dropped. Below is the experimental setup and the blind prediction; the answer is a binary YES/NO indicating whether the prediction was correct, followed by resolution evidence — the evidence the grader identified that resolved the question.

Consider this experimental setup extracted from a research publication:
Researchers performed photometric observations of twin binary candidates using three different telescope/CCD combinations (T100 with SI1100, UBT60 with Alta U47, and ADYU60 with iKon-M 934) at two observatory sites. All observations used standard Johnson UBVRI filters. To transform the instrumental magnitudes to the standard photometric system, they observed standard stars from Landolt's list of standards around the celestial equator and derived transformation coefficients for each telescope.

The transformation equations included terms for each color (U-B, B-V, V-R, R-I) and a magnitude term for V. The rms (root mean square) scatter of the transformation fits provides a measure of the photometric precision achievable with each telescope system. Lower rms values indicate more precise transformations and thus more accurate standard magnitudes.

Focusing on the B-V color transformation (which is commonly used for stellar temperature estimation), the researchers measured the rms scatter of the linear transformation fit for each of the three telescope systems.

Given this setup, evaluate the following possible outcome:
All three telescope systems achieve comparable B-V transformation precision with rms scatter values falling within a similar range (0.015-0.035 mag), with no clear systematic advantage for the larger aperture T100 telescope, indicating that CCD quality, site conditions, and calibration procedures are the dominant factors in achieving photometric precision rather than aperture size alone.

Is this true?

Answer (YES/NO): NO